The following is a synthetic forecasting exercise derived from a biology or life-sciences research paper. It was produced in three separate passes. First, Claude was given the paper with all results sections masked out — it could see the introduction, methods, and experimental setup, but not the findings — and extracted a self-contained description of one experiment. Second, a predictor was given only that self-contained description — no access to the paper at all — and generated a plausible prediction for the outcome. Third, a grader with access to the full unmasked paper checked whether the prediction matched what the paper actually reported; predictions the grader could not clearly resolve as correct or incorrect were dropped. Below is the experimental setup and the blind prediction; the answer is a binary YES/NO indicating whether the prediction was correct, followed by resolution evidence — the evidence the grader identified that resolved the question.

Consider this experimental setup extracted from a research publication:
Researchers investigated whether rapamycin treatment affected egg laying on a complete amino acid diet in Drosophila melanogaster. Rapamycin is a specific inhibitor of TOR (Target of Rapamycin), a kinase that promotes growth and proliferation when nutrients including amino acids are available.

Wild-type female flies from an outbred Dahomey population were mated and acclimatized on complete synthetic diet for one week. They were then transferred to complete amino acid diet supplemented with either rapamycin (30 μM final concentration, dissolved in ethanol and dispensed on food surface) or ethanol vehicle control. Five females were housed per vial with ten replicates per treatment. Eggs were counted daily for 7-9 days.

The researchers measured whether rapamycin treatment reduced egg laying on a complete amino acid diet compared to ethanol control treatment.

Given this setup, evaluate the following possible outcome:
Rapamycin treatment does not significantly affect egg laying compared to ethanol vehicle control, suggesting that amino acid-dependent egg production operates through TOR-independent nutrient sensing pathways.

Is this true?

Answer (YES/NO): NO